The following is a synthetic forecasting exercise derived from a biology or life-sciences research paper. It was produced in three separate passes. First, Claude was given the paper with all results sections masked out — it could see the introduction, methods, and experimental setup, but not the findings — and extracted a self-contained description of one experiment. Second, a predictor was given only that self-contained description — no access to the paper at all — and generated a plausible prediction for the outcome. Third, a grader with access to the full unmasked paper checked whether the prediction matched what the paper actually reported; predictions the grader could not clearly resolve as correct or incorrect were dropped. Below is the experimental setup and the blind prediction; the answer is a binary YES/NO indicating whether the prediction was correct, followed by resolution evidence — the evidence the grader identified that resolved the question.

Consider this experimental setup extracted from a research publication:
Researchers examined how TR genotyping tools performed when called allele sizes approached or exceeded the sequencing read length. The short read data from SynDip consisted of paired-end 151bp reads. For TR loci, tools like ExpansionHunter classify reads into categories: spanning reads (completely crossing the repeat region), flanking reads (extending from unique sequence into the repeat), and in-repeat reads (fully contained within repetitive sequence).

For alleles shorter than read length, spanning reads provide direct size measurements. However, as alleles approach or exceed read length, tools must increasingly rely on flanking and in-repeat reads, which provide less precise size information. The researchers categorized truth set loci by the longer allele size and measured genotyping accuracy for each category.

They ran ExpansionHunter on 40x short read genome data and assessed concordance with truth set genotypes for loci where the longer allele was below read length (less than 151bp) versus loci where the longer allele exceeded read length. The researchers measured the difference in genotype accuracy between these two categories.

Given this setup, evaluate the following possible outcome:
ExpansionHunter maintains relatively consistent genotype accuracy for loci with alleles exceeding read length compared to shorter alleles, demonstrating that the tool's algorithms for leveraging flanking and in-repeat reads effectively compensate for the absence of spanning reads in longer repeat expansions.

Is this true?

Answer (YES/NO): NO